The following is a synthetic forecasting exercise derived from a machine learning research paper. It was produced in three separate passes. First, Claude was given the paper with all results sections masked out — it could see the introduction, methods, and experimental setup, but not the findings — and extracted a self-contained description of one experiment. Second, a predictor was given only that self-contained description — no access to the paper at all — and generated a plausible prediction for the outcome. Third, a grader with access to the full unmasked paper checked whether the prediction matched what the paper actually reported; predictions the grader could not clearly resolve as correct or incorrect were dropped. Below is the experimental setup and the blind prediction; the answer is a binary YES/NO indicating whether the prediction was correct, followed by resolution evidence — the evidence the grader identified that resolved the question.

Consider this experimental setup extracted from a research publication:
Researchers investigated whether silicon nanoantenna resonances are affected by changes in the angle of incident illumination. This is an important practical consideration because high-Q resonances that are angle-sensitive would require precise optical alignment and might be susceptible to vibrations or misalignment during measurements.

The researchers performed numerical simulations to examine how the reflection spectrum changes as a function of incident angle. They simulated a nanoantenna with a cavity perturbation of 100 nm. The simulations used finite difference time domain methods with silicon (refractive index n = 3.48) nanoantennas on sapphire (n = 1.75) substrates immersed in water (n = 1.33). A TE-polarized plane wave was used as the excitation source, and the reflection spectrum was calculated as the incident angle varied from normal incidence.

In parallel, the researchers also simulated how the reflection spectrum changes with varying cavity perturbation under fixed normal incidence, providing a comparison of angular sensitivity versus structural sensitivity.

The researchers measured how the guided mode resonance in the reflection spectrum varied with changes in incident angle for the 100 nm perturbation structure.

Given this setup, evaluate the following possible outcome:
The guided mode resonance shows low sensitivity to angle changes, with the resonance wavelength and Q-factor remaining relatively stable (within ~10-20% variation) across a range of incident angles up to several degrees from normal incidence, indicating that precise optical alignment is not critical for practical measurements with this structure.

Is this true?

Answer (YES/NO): YES